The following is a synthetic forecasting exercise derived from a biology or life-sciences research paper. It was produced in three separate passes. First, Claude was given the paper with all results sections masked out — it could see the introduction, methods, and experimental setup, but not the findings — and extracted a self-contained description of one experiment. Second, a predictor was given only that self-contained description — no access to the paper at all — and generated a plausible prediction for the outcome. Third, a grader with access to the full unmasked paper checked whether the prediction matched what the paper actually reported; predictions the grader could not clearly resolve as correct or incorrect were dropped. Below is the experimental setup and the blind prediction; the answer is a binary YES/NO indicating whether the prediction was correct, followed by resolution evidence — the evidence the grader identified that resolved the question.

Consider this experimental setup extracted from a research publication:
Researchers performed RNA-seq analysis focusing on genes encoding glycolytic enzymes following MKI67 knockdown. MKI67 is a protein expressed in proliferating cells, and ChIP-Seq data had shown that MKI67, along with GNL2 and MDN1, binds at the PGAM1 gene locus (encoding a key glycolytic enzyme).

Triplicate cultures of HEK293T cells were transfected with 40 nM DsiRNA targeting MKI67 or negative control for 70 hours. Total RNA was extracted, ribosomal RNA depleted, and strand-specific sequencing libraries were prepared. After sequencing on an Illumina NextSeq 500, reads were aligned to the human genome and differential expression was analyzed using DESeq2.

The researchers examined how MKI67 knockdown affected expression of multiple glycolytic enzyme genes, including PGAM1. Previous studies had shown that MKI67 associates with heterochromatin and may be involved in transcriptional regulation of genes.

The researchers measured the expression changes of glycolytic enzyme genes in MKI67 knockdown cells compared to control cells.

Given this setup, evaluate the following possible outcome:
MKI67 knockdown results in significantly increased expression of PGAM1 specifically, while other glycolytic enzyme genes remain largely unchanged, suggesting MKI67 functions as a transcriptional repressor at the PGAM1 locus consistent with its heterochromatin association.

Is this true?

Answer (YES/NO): NO